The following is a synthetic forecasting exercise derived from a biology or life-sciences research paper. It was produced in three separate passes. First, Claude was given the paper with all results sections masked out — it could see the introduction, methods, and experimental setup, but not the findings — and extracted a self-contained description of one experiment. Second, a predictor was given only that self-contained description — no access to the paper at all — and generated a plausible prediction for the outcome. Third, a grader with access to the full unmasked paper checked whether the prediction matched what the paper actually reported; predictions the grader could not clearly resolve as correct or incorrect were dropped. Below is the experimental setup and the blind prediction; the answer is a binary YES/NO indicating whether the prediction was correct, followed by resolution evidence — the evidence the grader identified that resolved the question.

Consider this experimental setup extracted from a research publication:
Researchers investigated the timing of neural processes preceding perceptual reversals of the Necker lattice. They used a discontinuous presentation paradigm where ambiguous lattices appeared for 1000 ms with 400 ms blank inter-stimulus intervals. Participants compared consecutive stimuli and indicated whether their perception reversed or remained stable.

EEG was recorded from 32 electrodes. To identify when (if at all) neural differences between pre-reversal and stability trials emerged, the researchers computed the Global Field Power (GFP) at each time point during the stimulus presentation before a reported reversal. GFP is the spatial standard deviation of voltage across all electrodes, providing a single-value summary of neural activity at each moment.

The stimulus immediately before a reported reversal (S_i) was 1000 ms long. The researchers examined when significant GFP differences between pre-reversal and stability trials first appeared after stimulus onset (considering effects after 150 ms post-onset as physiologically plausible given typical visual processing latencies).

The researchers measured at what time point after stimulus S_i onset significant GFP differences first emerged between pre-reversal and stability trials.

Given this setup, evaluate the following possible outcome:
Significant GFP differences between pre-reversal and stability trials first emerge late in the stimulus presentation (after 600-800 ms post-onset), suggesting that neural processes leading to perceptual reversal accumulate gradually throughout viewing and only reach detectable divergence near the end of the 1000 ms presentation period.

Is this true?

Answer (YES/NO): NO